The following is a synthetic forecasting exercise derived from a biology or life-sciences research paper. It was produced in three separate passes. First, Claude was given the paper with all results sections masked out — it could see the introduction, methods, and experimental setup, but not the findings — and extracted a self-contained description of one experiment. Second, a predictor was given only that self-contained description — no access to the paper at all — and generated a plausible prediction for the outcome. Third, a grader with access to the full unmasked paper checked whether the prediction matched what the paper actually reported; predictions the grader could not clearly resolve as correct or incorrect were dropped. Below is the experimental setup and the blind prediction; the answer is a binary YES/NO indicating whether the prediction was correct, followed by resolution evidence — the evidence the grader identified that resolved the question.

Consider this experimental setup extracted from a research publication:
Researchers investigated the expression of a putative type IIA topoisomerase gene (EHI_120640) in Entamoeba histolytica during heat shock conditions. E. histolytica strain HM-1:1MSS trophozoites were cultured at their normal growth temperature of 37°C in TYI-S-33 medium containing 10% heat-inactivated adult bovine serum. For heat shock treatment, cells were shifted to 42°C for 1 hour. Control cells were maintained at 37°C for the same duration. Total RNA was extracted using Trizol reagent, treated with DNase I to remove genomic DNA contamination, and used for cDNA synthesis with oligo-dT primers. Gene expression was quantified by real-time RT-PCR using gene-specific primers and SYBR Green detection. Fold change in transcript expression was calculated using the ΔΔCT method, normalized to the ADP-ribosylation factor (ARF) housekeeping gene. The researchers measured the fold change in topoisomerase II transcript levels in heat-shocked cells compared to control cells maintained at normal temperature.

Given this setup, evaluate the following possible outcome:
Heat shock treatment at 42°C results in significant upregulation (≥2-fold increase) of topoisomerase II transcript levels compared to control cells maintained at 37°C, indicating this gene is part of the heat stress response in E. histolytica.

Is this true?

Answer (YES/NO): YES